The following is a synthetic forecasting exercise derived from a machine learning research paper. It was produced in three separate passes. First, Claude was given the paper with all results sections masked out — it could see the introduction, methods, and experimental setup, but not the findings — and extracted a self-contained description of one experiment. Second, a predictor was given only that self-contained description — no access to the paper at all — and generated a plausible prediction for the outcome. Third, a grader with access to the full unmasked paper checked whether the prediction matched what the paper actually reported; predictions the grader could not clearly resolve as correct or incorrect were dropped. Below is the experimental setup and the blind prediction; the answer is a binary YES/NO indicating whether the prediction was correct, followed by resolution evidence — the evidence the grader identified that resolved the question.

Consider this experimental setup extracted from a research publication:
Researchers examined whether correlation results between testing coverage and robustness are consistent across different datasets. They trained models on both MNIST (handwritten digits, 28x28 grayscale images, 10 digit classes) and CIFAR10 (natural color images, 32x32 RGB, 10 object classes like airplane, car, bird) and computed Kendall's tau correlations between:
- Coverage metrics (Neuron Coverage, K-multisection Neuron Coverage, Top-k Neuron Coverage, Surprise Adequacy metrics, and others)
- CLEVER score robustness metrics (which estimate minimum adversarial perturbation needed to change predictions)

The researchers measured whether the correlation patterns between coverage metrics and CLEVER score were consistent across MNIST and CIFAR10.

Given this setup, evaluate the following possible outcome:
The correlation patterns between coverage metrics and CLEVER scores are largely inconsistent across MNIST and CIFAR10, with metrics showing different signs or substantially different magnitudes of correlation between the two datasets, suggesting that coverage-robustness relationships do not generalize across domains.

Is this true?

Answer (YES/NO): NO